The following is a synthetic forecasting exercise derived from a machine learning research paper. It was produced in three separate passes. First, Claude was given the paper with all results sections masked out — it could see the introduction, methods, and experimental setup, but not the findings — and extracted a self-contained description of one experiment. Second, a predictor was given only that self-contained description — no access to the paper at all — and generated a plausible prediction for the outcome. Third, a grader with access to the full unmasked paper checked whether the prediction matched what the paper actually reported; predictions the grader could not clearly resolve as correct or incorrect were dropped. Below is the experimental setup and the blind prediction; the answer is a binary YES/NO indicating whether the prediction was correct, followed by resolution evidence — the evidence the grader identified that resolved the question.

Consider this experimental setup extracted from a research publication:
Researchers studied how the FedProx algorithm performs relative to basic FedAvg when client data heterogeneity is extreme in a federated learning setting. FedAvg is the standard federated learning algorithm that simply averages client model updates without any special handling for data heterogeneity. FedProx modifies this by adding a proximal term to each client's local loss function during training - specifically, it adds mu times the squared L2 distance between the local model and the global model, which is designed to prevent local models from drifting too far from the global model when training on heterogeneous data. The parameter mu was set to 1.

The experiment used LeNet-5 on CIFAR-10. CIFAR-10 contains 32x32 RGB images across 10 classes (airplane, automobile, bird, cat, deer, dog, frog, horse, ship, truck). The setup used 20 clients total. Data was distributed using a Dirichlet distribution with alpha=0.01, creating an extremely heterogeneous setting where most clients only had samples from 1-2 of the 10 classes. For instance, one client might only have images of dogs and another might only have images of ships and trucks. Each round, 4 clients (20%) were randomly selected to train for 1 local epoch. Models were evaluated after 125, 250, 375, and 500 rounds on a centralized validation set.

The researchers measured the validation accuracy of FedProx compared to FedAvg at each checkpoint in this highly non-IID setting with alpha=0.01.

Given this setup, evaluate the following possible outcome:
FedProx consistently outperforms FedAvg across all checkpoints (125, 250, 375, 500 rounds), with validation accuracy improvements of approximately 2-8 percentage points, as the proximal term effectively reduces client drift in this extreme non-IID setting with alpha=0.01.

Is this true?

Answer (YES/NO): NO